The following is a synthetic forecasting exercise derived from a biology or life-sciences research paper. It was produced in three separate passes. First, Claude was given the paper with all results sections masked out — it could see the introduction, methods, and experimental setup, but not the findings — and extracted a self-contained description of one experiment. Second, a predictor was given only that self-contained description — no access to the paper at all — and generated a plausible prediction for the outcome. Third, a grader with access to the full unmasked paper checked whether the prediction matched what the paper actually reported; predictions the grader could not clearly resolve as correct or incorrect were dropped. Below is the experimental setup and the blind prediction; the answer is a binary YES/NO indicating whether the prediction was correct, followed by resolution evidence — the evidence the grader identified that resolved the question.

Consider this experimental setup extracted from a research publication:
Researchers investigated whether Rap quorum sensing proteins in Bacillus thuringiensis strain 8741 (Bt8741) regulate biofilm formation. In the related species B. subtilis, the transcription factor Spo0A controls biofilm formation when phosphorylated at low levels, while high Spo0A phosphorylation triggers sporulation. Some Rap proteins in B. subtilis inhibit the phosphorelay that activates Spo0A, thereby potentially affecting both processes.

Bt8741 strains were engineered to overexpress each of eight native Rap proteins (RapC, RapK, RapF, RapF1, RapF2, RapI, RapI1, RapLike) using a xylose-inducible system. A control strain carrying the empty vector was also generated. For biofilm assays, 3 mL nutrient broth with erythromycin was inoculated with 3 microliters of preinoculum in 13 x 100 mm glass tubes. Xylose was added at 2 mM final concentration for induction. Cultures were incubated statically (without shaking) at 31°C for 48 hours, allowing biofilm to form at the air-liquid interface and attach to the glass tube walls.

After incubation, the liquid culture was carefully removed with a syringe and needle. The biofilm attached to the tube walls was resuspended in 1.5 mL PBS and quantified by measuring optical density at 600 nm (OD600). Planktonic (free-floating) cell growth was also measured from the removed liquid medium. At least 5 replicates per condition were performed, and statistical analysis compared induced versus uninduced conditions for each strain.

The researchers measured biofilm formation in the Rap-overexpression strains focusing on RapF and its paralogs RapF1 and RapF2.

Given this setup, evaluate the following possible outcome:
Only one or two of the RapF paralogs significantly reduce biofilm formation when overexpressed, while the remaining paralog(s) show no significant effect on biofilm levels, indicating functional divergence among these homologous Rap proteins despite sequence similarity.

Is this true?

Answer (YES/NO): YES